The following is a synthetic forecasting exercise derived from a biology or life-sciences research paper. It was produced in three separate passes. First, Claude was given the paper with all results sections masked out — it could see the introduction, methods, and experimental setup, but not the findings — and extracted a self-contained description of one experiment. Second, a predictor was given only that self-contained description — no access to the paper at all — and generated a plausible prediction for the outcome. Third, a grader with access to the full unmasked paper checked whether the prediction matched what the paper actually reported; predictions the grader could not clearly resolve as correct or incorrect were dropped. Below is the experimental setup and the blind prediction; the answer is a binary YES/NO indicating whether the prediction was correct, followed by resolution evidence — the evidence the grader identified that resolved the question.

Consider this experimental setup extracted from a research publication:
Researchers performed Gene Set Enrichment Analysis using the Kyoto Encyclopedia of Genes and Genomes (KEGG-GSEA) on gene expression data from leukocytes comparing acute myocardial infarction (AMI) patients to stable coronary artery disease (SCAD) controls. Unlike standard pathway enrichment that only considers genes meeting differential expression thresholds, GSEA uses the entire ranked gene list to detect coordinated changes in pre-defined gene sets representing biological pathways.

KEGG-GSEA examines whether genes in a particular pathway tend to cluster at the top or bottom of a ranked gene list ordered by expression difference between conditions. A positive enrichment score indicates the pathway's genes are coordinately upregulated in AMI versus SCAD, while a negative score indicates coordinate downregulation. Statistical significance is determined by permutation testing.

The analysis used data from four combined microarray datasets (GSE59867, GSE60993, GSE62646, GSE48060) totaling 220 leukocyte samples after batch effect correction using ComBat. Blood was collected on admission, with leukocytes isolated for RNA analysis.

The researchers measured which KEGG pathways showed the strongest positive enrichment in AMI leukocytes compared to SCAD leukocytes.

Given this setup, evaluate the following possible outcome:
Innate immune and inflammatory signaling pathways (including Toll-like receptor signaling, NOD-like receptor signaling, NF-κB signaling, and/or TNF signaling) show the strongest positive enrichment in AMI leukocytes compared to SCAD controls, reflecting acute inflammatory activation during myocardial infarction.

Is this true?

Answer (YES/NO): NO